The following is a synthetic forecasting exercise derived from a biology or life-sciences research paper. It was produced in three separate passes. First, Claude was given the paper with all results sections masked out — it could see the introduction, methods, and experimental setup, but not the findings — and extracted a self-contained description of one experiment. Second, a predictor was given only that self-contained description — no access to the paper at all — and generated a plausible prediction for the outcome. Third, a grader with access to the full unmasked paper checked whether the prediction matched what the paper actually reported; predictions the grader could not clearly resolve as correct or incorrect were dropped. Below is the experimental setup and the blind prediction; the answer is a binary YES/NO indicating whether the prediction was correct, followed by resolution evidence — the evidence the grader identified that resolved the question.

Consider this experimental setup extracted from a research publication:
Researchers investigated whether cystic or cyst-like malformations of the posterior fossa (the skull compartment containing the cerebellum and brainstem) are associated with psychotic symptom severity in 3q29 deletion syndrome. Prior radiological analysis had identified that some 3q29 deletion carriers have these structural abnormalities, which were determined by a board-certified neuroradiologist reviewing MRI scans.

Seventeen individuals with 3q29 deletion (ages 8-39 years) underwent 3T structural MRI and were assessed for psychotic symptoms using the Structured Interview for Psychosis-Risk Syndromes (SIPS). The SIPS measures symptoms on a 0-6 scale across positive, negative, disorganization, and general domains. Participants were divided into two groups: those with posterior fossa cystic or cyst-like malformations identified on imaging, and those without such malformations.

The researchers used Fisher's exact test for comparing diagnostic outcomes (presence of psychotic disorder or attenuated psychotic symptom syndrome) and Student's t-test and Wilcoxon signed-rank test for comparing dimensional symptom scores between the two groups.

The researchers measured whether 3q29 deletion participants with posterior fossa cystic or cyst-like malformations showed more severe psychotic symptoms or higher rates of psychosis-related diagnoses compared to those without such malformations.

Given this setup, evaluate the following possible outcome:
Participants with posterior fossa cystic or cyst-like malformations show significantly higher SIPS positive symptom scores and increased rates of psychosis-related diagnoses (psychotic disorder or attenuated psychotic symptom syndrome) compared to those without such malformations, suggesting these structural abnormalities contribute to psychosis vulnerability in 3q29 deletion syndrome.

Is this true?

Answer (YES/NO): NO